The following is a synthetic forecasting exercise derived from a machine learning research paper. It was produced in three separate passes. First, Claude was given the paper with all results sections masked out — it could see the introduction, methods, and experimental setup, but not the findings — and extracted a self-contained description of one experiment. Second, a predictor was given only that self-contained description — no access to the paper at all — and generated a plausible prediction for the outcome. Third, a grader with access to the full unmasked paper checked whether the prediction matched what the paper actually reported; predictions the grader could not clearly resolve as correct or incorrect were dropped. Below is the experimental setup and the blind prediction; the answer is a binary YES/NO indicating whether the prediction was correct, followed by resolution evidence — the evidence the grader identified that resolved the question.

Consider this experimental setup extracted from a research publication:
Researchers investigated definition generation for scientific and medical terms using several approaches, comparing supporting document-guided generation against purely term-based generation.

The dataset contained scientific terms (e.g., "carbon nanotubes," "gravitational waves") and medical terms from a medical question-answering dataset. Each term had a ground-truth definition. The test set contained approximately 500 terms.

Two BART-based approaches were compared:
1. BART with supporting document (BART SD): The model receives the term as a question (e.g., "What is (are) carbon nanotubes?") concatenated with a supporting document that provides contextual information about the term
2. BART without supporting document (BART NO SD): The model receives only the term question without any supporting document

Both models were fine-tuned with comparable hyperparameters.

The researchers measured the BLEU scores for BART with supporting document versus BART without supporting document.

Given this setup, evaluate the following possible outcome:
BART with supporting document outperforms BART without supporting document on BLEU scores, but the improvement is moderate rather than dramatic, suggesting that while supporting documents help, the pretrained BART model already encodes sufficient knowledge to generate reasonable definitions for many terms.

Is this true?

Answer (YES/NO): YES